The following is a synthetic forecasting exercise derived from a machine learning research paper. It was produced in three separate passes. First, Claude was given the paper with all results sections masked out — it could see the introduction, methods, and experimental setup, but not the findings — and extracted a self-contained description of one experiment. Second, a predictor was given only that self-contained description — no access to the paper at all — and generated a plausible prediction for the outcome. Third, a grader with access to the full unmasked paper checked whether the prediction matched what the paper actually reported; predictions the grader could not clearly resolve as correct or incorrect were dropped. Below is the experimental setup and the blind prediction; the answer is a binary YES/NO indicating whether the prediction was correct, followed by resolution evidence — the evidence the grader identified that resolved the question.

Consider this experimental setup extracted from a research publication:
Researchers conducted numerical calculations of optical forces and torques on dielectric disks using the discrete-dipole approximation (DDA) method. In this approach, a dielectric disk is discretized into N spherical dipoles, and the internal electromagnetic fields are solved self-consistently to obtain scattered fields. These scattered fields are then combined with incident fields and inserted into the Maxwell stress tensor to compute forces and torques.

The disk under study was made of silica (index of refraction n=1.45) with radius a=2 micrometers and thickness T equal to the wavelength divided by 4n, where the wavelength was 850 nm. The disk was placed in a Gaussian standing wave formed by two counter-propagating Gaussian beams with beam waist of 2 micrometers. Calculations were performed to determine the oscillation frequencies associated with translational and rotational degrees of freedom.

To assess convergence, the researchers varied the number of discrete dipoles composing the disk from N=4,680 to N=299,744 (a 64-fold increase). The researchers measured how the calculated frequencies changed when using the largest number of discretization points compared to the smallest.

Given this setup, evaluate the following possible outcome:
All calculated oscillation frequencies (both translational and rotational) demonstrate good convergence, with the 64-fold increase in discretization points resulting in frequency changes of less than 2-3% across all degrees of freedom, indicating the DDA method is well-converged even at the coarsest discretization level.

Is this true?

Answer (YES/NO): YES